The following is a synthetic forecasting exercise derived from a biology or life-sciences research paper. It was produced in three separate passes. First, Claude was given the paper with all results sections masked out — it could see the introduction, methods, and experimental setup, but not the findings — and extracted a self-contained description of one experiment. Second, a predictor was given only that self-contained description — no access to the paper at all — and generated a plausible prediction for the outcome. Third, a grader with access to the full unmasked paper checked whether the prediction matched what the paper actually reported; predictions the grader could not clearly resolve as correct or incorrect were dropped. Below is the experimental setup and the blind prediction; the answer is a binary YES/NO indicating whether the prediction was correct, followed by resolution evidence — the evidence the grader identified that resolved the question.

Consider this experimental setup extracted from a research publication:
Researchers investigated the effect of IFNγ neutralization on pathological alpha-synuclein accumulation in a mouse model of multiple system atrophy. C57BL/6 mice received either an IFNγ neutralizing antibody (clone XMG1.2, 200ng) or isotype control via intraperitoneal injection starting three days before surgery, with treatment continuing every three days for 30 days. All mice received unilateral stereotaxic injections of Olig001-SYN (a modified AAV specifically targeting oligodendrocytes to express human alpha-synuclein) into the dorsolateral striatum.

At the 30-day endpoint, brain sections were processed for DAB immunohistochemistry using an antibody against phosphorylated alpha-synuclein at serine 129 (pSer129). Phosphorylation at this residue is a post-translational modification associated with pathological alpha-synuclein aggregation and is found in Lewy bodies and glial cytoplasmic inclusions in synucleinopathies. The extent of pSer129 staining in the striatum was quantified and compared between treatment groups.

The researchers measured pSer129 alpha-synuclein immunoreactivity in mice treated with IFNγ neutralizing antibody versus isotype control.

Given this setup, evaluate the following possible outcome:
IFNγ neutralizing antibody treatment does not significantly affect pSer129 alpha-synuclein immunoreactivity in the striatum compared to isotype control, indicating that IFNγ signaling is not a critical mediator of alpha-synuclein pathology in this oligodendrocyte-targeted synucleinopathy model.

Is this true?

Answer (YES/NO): YES